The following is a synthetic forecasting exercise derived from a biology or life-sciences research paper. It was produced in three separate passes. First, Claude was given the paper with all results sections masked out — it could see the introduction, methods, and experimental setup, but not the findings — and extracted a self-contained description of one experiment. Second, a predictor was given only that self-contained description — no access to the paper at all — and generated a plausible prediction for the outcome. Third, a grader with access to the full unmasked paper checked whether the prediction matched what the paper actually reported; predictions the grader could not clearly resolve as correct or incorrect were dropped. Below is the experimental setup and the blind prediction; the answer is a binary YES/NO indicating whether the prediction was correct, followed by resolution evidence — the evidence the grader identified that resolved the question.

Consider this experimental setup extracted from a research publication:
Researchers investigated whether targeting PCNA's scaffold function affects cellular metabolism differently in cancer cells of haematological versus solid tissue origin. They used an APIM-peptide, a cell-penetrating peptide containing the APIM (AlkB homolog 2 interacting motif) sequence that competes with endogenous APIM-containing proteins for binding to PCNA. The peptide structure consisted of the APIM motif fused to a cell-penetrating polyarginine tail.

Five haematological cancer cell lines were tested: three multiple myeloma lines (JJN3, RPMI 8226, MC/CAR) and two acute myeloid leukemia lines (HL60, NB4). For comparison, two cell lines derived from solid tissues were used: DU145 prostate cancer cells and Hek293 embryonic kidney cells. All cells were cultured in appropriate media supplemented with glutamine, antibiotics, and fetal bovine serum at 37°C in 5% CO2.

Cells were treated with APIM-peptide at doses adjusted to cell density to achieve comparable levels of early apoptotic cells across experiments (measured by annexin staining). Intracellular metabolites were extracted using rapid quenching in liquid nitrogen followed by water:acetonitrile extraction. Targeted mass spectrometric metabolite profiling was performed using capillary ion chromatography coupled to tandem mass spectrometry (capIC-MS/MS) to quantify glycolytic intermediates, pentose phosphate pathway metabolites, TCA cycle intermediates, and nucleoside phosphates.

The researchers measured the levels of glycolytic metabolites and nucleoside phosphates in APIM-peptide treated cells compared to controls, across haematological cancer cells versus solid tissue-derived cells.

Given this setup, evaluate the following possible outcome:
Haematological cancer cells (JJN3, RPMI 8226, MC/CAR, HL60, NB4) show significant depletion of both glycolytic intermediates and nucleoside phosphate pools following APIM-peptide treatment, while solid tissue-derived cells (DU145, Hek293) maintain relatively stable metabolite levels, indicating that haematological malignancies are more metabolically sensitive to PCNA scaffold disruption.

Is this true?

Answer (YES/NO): YES